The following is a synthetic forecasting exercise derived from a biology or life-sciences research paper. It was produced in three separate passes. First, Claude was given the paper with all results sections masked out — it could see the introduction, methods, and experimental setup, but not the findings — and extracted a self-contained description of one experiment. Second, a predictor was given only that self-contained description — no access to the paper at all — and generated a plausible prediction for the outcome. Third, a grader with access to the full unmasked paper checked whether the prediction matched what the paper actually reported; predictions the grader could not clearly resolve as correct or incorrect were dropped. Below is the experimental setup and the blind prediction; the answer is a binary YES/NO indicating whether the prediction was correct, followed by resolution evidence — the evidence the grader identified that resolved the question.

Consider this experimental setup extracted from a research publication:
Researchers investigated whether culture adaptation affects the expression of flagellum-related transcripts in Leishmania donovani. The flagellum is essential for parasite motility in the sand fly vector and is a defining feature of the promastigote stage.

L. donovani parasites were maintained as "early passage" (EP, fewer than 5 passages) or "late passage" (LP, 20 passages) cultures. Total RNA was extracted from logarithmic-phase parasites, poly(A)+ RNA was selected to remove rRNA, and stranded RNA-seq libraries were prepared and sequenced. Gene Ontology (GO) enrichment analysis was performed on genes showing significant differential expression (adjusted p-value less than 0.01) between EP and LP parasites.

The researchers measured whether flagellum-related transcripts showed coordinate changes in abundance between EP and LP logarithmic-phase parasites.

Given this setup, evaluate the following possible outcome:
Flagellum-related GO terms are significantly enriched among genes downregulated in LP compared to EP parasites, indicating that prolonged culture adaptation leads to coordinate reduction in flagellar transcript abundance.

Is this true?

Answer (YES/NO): NO